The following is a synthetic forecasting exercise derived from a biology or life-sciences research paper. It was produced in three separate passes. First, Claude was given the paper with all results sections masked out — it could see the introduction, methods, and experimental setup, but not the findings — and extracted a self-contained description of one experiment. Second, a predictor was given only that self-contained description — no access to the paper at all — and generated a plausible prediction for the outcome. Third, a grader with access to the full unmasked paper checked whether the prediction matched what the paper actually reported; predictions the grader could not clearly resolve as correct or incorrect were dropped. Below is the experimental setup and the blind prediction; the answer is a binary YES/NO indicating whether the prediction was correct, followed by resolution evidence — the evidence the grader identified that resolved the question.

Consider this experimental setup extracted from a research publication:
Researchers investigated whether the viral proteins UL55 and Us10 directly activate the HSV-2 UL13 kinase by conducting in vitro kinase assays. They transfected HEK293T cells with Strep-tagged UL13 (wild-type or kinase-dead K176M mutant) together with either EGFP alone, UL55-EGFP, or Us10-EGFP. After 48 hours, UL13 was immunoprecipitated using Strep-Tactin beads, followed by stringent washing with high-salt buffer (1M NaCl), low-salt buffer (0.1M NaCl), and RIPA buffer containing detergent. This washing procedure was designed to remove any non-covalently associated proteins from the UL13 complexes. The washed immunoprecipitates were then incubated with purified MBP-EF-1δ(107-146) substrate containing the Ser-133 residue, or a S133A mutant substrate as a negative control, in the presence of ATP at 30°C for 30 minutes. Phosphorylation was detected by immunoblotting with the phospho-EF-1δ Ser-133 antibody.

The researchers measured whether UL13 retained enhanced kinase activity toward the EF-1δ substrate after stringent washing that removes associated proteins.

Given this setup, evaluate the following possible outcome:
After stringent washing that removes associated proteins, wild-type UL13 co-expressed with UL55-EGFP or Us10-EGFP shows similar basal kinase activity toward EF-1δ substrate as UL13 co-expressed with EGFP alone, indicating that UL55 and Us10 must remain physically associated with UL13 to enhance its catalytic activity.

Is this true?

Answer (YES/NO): NO